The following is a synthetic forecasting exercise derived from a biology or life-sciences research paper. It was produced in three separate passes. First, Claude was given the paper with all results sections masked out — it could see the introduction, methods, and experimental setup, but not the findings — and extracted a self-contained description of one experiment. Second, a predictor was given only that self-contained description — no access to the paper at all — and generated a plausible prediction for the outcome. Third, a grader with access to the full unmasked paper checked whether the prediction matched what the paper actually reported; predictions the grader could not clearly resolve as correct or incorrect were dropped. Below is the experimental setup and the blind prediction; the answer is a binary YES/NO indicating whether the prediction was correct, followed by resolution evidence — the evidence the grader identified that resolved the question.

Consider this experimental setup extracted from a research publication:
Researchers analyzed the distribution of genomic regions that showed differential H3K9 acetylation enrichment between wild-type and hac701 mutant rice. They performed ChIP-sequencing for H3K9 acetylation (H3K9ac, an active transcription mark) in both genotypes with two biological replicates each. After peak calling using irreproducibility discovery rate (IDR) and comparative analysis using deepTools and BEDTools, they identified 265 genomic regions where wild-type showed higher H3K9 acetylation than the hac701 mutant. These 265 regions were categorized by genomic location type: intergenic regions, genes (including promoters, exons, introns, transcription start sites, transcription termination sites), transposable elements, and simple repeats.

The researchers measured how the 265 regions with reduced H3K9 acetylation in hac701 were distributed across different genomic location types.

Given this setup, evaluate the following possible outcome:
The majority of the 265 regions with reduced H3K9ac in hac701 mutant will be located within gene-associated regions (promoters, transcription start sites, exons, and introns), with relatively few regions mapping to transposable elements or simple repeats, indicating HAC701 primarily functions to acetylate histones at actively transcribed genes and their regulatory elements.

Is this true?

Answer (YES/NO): YES